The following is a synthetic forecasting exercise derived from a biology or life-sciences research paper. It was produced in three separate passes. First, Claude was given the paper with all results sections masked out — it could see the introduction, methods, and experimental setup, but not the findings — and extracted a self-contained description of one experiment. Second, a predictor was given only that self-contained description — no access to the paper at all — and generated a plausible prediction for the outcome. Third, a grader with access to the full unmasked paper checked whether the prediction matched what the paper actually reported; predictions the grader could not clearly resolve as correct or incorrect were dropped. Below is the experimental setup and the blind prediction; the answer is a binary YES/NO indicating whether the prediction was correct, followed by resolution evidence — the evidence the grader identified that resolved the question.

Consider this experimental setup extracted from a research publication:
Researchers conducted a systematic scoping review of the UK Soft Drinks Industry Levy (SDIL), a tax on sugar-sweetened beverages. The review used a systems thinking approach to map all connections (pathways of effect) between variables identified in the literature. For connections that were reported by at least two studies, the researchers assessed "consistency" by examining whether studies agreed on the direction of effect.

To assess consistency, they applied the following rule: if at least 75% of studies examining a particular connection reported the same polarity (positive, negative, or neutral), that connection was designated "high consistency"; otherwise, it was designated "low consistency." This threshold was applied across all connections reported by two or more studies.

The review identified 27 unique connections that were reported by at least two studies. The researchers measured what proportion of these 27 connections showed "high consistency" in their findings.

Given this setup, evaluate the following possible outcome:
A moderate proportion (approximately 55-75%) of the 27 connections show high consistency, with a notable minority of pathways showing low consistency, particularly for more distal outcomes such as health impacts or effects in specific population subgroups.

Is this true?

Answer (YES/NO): NO